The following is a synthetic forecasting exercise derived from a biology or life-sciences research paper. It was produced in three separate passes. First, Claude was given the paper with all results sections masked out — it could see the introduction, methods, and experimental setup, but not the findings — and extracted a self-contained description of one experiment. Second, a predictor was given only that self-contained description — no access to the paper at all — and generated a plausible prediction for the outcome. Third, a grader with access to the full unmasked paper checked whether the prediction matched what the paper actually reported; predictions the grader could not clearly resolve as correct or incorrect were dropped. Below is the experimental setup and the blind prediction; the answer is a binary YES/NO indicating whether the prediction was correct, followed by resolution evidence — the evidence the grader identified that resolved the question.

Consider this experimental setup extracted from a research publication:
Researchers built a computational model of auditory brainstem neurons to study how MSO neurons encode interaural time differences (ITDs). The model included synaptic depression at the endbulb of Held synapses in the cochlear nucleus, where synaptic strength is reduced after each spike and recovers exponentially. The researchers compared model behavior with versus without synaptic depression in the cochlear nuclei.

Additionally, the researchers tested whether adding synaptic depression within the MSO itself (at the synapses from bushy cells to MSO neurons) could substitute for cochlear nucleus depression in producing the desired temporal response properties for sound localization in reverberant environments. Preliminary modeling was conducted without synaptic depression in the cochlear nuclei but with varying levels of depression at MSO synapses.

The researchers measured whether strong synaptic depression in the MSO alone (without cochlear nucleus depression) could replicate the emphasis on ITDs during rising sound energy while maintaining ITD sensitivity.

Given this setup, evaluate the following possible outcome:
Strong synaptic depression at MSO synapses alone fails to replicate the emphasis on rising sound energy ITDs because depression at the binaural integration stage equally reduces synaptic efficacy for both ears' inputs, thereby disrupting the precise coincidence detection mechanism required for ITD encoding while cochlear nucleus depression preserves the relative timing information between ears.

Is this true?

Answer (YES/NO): YES